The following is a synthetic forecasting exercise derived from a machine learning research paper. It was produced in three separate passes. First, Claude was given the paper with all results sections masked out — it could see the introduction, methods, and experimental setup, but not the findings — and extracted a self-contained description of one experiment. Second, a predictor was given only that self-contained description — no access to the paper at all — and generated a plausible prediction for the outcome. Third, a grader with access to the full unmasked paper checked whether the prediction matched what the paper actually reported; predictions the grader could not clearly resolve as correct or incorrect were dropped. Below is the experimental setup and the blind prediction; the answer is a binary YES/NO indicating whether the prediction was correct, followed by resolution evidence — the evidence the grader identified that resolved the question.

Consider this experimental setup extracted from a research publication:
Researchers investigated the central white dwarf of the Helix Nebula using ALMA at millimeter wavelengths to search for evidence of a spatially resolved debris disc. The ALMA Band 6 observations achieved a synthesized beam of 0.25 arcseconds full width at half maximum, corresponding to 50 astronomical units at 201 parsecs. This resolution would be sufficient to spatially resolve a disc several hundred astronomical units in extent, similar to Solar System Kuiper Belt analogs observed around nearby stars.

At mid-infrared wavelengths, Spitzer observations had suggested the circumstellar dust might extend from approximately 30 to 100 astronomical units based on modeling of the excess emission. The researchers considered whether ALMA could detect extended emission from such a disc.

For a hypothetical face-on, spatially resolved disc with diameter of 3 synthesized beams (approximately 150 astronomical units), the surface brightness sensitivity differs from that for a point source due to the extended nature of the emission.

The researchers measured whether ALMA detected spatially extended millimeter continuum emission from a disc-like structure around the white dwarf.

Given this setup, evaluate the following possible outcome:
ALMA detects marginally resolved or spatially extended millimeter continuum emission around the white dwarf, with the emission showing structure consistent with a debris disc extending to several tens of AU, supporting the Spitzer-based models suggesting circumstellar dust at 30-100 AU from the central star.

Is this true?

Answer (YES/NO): NO